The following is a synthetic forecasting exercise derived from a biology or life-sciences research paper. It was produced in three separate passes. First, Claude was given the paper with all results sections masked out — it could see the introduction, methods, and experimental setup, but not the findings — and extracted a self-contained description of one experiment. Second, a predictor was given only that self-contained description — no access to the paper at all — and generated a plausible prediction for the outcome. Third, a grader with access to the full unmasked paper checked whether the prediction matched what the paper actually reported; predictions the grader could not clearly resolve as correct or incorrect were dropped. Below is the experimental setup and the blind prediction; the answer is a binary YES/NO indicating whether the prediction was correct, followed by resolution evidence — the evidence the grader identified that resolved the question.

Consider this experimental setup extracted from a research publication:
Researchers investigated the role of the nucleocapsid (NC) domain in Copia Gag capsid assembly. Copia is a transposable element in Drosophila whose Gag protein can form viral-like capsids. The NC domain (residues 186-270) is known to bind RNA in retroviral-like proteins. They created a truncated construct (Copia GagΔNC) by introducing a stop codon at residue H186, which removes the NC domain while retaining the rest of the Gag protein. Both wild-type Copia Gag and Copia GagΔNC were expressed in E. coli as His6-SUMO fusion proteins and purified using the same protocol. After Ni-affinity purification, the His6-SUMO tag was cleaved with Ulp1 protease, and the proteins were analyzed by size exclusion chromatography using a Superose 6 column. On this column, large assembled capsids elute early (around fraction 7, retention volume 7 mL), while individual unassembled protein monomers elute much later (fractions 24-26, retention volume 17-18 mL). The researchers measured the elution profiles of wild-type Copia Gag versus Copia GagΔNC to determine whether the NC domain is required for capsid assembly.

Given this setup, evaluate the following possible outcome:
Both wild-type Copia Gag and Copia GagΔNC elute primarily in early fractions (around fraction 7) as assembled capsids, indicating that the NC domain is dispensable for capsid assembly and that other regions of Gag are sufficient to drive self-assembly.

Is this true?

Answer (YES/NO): NO